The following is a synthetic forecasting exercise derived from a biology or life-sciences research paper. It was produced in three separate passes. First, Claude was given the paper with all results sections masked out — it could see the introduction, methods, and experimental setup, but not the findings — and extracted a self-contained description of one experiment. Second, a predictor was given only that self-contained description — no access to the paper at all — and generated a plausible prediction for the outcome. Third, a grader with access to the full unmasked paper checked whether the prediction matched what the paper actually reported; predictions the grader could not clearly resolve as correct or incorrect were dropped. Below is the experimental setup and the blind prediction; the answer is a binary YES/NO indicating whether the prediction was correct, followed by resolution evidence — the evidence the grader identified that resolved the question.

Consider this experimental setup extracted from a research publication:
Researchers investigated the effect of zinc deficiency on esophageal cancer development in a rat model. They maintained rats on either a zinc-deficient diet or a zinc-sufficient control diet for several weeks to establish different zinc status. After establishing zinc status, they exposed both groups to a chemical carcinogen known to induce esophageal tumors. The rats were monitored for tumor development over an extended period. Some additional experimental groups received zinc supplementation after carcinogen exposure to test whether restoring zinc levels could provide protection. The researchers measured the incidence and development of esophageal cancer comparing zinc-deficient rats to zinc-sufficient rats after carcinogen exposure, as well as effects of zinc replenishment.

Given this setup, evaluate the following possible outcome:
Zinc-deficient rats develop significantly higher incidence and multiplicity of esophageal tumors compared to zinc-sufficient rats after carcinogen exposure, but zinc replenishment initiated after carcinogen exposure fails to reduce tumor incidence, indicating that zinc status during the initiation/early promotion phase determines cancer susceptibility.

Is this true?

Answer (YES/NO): NO